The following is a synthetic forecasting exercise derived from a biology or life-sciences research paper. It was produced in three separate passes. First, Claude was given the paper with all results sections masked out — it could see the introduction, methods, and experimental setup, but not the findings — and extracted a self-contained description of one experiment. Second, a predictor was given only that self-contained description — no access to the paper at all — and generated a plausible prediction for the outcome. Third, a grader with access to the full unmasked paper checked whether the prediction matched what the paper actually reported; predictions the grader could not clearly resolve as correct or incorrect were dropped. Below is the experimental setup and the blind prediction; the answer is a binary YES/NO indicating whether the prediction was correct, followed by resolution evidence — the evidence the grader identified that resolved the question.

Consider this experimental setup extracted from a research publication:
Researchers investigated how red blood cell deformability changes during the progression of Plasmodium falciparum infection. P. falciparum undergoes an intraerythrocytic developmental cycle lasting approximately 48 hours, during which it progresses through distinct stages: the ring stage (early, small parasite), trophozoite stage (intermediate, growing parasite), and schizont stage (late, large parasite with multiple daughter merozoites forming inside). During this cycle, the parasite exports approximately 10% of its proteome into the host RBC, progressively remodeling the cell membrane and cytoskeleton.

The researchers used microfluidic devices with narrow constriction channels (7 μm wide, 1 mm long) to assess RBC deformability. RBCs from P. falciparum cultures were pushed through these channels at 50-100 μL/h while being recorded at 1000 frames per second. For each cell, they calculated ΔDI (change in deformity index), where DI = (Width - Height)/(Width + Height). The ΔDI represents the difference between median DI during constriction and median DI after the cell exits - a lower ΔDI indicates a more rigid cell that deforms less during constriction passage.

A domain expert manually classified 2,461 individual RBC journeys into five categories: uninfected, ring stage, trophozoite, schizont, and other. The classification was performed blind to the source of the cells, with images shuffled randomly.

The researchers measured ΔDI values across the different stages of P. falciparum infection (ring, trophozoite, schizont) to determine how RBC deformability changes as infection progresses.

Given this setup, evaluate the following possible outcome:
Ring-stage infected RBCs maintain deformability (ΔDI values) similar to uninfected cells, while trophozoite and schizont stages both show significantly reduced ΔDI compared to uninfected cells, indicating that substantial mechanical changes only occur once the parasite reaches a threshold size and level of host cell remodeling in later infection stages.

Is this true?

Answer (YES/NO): NO